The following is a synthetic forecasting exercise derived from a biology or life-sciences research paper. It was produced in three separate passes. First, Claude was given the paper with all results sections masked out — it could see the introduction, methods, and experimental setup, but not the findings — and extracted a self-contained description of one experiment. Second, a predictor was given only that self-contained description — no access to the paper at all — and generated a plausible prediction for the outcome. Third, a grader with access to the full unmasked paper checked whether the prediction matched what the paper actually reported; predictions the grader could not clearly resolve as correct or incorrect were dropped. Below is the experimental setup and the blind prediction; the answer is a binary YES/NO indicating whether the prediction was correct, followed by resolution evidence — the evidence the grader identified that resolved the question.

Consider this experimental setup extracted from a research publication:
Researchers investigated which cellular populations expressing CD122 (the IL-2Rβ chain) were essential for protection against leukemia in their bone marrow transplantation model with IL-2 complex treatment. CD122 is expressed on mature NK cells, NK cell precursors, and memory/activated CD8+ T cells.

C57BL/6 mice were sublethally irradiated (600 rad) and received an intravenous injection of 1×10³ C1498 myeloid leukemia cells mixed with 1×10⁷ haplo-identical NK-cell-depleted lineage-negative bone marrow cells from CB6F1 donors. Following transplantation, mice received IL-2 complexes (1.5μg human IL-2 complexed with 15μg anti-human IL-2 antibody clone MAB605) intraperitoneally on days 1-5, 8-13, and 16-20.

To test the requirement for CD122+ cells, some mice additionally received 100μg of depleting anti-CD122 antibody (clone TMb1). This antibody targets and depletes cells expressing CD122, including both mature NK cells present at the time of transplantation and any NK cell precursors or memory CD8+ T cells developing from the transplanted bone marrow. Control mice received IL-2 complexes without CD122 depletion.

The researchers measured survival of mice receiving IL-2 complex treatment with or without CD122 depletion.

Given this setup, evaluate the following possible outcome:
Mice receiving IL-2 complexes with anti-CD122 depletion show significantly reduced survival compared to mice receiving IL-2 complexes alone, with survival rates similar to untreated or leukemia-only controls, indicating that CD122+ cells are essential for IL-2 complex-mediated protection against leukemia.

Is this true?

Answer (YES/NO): YES